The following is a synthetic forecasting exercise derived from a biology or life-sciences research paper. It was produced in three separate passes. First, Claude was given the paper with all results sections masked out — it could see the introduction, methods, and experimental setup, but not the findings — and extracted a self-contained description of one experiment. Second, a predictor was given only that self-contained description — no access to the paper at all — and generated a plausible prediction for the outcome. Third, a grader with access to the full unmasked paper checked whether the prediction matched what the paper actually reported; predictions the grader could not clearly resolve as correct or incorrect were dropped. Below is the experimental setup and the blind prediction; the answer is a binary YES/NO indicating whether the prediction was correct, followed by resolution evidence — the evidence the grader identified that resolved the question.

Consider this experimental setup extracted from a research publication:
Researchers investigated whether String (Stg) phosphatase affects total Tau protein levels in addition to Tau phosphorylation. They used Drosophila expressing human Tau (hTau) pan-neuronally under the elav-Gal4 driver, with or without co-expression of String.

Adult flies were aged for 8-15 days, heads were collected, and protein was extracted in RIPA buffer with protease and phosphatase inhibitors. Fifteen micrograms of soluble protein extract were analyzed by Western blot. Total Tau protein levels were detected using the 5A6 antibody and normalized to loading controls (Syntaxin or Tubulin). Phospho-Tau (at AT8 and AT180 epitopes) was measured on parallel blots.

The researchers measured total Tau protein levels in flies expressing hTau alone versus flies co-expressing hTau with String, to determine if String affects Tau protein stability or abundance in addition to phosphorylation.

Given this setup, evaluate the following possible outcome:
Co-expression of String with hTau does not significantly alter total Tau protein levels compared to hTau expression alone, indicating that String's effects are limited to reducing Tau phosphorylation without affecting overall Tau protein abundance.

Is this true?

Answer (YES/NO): YES